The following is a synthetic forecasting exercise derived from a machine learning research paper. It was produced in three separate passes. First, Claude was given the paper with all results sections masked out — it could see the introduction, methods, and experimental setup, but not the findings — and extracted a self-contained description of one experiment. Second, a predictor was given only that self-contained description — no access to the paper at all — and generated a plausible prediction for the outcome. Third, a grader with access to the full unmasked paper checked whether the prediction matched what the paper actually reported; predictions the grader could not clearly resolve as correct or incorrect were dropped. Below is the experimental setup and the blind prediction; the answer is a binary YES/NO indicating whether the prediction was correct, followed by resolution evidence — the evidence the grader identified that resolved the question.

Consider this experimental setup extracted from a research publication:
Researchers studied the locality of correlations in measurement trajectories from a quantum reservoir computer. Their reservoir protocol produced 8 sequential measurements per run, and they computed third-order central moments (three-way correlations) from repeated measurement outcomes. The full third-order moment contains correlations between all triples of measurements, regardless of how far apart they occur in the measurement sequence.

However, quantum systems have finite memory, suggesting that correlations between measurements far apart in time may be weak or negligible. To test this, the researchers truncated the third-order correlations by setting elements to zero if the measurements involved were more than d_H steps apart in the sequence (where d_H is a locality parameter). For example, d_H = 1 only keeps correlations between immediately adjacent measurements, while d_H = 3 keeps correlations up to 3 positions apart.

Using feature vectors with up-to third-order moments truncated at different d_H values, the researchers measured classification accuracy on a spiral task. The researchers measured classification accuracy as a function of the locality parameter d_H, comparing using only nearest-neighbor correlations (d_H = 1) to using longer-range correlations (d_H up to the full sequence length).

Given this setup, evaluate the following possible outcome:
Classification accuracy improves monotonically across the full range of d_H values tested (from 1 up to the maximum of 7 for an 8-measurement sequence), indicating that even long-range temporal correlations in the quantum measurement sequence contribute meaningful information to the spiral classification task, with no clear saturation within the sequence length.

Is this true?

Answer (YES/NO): NO